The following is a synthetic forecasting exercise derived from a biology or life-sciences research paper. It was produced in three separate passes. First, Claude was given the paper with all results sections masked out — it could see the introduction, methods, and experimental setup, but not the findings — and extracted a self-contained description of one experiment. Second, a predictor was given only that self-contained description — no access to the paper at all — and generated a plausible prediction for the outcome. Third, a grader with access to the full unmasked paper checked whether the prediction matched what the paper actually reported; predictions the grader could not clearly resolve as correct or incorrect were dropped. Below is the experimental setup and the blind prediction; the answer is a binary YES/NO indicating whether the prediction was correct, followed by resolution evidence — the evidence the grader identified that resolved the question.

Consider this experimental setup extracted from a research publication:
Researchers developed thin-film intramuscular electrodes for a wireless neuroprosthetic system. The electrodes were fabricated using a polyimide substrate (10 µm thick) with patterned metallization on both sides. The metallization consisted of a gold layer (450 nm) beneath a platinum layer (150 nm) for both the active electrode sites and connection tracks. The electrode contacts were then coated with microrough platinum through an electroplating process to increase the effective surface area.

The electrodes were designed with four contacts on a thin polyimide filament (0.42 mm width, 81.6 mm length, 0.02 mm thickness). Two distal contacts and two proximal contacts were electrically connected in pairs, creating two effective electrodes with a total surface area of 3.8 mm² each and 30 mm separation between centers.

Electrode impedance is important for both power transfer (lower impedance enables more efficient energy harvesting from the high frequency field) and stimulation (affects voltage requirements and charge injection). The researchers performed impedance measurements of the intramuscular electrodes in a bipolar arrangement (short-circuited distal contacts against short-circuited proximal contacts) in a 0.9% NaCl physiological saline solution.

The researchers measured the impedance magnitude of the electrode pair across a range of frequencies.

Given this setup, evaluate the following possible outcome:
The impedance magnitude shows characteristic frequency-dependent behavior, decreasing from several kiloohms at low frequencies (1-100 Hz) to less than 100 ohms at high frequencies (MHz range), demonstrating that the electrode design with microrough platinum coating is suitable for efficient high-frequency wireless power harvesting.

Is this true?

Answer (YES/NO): NO